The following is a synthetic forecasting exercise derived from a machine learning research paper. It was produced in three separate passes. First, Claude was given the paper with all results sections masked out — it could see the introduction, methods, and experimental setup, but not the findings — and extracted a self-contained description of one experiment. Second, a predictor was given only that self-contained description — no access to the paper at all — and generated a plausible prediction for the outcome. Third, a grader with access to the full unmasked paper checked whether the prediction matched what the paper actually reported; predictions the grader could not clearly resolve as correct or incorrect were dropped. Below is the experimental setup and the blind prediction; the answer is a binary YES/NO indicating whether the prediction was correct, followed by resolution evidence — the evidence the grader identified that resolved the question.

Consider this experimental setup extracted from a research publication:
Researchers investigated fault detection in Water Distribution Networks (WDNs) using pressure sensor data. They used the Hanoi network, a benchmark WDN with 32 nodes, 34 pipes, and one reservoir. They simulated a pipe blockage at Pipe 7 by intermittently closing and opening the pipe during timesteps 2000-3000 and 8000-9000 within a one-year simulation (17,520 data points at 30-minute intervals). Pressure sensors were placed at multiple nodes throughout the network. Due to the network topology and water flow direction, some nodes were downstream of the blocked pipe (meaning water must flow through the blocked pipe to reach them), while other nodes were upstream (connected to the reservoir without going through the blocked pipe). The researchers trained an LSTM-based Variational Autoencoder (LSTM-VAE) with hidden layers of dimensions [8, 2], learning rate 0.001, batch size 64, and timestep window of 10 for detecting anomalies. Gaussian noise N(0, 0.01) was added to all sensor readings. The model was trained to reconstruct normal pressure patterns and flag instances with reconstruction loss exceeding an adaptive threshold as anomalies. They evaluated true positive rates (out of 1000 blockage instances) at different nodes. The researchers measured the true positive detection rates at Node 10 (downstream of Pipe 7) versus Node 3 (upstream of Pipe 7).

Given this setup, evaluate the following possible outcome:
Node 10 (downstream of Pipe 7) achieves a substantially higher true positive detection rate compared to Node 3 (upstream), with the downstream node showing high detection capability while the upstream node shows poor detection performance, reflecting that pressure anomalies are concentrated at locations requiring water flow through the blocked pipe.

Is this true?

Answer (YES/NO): YES